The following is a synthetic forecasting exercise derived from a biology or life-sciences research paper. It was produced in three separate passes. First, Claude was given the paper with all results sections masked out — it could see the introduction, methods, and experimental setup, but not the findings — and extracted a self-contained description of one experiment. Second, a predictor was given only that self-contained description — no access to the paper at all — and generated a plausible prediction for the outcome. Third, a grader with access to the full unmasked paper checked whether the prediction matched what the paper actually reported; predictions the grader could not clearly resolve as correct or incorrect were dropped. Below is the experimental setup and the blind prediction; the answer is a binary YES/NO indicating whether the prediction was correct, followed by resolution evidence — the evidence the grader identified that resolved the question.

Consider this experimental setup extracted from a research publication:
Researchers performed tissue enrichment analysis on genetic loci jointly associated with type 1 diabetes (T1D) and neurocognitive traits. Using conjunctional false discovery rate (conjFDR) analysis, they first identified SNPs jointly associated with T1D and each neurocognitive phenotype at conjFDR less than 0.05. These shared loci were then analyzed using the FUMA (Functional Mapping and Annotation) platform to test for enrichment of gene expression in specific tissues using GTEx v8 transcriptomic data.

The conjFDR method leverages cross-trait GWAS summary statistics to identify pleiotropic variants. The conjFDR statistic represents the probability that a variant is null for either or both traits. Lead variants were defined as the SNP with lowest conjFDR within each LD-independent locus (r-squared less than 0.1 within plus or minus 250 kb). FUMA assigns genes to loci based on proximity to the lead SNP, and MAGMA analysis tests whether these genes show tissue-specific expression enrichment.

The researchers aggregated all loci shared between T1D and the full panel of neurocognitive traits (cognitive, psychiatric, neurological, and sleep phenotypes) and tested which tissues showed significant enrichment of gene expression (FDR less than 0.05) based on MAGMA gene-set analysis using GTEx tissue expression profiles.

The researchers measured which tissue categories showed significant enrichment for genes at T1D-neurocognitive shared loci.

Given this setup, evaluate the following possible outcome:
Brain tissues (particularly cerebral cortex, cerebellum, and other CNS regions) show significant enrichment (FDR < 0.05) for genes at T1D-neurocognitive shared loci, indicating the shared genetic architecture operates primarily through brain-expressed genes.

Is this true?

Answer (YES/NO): NO